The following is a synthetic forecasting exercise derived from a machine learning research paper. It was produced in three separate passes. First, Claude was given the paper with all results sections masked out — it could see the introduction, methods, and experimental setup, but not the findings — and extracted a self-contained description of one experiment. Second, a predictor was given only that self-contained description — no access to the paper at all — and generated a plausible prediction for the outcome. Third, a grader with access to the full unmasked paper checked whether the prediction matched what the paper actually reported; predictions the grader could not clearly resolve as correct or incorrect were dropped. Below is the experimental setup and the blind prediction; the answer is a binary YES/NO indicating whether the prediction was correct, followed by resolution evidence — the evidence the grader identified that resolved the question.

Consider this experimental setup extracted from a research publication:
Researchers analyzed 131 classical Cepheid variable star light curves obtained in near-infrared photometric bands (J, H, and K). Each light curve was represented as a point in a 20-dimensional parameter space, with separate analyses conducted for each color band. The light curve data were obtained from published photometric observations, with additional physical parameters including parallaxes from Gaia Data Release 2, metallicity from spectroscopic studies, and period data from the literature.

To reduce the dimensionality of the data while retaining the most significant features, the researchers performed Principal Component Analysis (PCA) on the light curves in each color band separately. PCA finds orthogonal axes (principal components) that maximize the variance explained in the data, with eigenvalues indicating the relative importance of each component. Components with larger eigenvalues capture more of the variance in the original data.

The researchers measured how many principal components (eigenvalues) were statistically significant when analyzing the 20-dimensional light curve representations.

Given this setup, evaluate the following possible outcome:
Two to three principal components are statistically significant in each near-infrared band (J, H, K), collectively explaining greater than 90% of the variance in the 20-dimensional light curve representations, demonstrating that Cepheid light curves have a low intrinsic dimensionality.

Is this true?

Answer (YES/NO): NO